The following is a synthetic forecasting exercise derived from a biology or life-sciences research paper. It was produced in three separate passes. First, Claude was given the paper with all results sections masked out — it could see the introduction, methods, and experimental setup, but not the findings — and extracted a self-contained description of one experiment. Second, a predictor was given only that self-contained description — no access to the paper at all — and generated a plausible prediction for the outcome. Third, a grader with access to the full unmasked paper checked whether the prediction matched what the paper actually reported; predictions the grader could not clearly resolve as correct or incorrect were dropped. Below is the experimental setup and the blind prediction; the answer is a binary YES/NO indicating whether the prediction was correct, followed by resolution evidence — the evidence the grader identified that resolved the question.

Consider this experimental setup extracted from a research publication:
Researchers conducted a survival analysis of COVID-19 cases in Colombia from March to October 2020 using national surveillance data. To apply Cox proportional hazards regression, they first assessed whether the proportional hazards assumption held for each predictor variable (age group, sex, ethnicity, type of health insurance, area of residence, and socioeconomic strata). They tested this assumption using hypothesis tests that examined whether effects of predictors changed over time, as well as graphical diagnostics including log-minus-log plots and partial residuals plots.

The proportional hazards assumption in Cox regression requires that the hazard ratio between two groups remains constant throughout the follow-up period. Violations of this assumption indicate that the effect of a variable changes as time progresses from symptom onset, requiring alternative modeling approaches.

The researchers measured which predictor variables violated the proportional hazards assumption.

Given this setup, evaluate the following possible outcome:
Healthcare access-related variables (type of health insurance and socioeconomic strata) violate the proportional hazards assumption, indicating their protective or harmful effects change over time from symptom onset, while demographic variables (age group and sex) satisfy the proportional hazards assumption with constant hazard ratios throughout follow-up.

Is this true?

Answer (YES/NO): NO